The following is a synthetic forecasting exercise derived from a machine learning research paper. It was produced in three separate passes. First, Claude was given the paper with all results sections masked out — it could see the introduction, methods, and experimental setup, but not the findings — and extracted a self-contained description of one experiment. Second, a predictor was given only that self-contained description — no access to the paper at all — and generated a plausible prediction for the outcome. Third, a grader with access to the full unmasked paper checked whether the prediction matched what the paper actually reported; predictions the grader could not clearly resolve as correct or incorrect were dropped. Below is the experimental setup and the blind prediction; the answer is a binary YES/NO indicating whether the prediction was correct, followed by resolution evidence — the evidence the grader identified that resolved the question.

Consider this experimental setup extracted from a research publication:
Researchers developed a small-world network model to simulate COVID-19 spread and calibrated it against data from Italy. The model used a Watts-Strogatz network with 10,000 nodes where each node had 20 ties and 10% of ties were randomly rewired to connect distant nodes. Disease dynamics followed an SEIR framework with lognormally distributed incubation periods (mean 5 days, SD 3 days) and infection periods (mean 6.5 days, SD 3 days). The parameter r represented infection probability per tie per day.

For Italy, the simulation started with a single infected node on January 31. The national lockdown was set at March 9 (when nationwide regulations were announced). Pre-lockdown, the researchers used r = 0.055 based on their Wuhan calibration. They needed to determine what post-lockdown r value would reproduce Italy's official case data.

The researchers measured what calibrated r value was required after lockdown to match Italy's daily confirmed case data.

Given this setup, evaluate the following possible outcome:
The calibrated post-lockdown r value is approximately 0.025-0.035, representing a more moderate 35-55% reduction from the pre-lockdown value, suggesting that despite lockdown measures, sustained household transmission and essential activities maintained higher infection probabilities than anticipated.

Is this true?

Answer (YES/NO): NO